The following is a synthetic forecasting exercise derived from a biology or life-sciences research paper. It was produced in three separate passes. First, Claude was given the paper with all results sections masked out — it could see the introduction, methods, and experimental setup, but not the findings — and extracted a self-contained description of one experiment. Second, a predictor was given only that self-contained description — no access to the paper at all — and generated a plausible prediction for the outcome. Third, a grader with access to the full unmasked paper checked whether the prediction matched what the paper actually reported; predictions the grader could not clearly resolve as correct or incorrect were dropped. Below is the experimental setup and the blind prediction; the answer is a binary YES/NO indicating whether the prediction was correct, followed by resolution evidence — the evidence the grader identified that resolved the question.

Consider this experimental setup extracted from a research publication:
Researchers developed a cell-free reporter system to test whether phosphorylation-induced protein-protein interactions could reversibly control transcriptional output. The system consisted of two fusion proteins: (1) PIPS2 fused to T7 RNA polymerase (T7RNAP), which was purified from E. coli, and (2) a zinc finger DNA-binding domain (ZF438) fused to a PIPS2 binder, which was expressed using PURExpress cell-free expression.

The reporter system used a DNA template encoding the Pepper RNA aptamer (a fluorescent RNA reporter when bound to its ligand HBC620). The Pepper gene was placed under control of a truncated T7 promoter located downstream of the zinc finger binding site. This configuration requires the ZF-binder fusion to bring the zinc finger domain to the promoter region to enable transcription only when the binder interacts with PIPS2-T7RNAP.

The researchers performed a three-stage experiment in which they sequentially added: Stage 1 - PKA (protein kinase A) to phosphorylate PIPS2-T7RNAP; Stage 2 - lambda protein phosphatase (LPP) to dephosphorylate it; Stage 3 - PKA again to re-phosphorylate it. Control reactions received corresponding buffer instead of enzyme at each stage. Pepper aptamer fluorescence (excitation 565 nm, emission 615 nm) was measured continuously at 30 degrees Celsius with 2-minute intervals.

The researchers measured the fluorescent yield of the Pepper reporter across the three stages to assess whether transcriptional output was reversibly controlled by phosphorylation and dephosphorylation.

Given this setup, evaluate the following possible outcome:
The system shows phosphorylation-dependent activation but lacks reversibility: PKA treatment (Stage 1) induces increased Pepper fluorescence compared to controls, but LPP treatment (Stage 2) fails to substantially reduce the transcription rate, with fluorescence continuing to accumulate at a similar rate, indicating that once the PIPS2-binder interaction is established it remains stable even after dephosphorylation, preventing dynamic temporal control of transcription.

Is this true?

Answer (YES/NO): NO